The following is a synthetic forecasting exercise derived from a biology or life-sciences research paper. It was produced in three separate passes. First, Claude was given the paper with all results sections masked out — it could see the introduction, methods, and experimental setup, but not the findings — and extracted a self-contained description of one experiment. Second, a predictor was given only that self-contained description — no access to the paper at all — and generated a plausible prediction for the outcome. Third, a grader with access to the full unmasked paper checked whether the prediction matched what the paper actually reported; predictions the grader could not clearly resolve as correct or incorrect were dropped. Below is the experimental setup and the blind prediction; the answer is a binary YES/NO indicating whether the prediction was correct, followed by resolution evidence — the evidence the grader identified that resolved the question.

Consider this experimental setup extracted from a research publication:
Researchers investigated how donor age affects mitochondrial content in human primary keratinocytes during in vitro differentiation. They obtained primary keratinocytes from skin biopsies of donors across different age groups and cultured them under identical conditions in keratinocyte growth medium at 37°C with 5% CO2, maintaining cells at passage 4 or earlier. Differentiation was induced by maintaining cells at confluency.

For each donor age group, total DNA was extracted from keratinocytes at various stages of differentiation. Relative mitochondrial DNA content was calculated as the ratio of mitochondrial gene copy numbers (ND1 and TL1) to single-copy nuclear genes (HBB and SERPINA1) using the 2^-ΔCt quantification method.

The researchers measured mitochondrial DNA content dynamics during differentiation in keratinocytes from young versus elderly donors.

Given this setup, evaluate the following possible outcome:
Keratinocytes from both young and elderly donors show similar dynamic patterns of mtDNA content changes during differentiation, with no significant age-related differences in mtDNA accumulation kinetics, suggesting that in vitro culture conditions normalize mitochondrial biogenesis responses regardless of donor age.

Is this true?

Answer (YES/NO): NO